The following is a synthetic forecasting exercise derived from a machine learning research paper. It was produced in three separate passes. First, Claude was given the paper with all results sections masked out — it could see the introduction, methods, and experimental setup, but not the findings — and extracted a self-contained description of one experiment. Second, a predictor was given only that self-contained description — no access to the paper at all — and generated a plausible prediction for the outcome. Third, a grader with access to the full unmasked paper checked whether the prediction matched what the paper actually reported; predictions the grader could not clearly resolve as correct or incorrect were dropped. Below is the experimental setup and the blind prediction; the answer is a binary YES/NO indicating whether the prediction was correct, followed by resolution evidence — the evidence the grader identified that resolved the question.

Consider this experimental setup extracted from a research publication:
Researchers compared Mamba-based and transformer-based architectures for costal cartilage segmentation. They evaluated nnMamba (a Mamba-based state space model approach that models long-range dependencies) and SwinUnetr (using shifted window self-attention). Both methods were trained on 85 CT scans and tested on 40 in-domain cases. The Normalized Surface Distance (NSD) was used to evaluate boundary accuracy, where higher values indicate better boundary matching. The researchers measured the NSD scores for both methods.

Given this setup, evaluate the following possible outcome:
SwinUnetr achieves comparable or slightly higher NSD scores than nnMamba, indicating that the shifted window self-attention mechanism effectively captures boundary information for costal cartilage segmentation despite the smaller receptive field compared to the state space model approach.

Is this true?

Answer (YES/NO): NO